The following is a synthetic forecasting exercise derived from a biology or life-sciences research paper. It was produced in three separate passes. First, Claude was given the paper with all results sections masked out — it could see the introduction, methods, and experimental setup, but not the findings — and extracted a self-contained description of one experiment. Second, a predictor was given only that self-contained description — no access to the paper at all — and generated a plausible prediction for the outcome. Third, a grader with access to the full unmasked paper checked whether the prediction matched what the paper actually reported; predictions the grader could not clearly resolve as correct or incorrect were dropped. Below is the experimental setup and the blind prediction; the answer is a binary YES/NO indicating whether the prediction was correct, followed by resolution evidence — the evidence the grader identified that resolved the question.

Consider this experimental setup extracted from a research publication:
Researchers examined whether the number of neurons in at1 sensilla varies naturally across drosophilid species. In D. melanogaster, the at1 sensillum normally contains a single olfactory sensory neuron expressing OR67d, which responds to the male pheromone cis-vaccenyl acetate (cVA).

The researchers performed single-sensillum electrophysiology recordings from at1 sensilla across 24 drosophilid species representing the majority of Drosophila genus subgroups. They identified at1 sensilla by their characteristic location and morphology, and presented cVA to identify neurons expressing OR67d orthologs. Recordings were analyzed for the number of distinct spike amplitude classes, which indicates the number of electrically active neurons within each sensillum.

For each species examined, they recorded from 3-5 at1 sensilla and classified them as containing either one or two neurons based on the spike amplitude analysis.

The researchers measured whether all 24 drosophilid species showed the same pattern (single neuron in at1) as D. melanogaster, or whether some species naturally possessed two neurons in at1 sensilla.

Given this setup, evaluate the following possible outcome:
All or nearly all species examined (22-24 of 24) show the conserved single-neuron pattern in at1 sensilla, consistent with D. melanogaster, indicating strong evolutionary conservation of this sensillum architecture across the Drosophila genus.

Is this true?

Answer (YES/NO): NO